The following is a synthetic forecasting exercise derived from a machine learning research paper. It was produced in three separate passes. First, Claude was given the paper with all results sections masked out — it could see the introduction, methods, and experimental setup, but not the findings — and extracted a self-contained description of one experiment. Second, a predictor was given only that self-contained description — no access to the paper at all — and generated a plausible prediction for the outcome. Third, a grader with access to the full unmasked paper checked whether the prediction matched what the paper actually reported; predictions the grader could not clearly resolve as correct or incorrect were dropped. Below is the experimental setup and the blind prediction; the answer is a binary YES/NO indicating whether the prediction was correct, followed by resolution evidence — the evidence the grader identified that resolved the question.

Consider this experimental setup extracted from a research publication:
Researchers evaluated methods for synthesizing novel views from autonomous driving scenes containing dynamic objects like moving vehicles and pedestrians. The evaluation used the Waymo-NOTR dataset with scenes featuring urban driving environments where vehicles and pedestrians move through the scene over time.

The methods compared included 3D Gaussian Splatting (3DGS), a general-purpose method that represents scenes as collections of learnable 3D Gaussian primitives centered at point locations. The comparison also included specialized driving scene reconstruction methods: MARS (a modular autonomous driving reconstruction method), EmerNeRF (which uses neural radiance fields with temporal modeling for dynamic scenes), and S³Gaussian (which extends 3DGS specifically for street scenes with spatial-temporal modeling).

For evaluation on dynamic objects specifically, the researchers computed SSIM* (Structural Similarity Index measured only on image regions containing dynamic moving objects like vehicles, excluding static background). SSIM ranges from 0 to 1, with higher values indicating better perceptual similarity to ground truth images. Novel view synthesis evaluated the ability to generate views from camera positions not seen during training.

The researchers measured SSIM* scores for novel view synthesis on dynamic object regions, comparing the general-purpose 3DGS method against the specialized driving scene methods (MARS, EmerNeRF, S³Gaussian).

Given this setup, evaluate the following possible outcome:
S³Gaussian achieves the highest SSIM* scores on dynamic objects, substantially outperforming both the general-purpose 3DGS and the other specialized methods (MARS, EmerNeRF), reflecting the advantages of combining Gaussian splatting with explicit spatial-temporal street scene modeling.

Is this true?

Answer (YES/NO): NO